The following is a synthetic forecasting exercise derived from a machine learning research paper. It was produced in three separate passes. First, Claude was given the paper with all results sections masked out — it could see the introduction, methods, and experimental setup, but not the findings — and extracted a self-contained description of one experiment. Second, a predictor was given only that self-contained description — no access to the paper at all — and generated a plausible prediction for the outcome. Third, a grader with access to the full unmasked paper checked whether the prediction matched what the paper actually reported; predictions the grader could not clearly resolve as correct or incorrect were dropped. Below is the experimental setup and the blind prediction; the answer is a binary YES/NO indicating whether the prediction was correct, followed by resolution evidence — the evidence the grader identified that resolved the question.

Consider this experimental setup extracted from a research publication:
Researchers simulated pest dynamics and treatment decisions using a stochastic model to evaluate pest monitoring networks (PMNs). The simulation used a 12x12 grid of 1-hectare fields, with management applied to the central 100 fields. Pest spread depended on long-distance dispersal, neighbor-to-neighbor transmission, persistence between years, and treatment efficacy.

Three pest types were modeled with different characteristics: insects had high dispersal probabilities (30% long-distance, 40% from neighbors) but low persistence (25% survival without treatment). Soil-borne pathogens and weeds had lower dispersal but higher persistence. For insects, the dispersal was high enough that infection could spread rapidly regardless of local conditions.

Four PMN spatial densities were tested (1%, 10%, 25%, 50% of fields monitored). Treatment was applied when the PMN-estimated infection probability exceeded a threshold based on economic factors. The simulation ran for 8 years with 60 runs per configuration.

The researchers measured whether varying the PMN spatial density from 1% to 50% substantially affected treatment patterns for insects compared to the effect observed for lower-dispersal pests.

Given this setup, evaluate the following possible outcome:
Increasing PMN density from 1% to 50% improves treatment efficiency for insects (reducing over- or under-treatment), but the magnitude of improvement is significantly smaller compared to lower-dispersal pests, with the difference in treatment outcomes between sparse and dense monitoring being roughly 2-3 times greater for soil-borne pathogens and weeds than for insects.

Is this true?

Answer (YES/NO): NO